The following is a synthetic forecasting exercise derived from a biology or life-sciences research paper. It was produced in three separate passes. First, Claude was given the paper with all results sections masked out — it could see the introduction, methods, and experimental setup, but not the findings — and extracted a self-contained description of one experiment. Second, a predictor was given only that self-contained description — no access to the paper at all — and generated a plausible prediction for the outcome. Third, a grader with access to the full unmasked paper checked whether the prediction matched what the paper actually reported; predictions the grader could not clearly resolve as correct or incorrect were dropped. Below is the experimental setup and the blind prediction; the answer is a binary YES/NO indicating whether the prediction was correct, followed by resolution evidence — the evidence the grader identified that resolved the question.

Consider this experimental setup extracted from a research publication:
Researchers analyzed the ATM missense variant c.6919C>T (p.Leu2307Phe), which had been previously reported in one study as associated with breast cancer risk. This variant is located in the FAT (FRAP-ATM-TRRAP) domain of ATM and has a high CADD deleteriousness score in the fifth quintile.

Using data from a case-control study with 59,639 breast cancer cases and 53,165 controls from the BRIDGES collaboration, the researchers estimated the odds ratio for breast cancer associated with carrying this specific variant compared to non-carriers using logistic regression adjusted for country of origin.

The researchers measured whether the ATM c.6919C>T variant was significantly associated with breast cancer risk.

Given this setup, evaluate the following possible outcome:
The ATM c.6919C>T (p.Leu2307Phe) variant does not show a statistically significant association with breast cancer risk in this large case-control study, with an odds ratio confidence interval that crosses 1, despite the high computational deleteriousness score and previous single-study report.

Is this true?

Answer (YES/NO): NO